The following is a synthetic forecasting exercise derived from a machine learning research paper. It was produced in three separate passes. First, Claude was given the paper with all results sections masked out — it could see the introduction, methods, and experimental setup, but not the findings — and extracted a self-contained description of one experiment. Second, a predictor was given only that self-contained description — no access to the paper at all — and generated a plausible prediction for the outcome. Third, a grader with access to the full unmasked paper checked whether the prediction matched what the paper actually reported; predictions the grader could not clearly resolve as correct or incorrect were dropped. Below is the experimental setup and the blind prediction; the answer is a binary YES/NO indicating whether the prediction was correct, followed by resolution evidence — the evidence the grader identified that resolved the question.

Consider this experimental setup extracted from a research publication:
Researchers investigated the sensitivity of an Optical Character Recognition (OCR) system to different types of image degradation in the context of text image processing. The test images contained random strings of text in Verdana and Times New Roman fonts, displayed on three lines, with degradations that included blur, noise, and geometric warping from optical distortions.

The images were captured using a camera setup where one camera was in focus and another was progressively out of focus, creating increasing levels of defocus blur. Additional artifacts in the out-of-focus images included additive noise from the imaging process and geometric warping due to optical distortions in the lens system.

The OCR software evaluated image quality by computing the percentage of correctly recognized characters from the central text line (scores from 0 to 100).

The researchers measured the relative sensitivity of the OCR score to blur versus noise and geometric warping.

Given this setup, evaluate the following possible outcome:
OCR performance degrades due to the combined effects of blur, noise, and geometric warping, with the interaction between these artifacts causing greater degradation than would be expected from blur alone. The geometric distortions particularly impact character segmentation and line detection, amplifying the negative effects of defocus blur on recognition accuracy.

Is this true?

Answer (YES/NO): NO